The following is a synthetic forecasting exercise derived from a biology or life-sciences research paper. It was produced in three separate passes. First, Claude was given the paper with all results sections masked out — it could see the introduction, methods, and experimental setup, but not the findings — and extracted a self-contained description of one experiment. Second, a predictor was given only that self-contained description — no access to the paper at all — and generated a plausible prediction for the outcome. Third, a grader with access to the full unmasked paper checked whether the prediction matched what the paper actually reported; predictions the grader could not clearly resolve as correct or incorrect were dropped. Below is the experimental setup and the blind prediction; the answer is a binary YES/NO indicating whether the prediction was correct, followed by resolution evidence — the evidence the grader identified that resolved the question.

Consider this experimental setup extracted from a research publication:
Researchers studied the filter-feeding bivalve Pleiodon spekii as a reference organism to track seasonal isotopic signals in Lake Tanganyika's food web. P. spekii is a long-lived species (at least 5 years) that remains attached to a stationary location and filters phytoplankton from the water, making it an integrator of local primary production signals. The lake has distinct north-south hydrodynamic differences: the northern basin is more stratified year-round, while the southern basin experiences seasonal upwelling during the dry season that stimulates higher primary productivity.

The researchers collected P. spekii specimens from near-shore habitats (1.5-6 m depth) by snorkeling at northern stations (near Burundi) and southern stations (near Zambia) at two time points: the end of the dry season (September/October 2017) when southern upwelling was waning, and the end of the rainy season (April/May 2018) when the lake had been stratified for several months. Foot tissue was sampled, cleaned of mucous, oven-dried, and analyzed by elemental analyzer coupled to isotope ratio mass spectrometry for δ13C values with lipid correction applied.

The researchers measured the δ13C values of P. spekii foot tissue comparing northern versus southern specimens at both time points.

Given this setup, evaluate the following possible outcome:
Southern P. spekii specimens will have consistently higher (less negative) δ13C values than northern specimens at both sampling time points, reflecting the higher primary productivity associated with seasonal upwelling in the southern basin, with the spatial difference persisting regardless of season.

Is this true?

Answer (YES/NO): NO